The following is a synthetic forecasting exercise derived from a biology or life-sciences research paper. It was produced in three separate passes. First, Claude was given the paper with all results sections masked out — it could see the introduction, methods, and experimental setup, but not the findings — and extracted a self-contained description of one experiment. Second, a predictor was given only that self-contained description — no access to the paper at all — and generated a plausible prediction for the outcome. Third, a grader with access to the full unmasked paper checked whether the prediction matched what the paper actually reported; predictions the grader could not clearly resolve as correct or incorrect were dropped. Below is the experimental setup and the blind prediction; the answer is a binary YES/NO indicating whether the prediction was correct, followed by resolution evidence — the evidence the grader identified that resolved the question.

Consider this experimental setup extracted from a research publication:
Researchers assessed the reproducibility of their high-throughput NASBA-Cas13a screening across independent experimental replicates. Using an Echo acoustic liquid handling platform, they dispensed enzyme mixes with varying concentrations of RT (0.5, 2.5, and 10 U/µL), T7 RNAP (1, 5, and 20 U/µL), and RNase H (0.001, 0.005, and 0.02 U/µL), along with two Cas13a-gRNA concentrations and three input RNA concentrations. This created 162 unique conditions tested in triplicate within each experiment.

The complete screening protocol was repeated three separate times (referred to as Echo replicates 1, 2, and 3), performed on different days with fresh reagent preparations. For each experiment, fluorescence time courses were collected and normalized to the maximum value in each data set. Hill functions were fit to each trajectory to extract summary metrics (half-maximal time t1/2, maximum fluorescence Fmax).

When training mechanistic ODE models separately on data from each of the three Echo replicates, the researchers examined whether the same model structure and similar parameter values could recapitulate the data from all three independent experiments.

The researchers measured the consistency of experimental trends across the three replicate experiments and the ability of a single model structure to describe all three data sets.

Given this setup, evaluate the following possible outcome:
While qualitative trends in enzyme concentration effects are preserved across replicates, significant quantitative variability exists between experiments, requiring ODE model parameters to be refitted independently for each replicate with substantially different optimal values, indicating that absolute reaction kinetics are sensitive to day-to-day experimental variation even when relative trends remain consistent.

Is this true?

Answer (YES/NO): NO